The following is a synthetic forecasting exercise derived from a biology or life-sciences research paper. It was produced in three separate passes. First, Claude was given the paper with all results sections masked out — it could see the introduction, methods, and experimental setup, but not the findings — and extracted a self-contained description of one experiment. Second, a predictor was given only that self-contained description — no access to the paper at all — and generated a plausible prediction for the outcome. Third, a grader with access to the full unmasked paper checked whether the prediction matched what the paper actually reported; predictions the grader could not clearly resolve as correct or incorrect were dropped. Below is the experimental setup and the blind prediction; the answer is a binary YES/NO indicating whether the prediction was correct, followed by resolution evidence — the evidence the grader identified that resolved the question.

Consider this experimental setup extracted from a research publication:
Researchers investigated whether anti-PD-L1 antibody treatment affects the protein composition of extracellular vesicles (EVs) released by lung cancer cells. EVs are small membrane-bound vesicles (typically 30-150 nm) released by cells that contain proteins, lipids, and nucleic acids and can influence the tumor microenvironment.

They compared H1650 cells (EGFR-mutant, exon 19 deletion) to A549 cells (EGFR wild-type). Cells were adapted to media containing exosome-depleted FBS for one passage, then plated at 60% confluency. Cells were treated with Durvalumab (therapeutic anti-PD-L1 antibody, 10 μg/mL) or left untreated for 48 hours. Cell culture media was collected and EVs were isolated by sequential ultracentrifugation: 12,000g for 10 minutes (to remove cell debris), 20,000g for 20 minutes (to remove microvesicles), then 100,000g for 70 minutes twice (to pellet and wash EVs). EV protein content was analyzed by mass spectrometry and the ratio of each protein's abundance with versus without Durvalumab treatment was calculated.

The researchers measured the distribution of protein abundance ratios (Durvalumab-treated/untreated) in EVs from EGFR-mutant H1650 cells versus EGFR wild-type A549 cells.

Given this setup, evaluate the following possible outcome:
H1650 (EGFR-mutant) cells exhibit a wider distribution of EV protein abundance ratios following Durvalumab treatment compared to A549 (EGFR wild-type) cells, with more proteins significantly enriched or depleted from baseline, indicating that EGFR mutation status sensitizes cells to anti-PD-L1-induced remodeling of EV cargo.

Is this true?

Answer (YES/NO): NO